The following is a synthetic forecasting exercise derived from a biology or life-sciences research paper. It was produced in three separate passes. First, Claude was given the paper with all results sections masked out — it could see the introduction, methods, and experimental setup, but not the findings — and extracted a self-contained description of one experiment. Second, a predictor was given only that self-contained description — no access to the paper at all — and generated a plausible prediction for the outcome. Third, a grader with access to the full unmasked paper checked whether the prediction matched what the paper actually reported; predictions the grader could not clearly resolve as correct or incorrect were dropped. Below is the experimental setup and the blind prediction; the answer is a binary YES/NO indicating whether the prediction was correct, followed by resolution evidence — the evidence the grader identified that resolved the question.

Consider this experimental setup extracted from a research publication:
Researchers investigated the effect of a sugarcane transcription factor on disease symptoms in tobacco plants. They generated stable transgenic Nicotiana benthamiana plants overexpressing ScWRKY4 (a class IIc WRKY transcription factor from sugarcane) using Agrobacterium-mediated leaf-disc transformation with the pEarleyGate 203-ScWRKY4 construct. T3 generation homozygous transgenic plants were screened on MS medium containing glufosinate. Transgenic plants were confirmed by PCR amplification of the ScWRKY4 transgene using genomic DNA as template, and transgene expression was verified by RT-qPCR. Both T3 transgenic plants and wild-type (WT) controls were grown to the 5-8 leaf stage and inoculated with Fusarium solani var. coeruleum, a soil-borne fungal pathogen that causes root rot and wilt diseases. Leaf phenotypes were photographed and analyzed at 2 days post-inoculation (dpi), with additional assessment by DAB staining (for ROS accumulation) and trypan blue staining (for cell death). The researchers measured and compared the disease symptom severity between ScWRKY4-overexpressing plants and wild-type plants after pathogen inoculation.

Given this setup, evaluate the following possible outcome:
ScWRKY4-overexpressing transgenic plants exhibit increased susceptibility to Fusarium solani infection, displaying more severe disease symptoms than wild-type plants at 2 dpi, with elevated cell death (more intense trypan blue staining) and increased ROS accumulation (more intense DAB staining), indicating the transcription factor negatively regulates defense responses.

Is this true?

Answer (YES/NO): NO